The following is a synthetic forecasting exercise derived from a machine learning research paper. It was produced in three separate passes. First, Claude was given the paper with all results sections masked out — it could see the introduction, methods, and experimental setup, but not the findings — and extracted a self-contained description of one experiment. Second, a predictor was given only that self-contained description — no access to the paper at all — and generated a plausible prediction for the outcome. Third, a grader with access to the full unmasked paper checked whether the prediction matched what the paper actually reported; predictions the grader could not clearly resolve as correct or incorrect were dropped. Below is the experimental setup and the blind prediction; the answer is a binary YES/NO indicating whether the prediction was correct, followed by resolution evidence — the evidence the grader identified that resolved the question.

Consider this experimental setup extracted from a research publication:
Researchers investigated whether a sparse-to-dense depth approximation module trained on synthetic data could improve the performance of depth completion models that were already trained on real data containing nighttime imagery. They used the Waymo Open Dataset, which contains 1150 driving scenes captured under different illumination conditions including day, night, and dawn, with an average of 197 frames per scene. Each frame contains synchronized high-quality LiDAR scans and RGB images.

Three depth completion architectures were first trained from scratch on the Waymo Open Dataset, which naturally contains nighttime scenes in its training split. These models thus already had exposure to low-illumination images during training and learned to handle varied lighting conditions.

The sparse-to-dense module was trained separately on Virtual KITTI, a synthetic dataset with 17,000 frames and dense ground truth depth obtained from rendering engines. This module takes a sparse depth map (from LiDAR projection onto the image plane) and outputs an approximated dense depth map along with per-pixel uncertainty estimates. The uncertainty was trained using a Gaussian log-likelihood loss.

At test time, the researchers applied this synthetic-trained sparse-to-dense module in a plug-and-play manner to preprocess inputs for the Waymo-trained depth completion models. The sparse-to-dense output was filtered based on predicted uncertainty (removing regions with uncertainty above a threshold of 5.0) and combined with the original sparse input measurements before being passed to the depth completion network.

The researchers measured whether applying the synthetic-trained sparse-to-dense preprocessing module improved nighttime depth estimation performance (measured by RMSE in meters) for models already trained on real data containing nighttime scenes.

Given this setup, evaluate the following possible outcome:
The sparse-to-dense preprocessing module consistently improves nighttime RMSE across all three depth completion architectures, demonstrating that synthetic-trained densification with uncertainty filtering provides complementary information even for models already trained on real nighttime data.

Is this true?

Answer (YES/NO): YES